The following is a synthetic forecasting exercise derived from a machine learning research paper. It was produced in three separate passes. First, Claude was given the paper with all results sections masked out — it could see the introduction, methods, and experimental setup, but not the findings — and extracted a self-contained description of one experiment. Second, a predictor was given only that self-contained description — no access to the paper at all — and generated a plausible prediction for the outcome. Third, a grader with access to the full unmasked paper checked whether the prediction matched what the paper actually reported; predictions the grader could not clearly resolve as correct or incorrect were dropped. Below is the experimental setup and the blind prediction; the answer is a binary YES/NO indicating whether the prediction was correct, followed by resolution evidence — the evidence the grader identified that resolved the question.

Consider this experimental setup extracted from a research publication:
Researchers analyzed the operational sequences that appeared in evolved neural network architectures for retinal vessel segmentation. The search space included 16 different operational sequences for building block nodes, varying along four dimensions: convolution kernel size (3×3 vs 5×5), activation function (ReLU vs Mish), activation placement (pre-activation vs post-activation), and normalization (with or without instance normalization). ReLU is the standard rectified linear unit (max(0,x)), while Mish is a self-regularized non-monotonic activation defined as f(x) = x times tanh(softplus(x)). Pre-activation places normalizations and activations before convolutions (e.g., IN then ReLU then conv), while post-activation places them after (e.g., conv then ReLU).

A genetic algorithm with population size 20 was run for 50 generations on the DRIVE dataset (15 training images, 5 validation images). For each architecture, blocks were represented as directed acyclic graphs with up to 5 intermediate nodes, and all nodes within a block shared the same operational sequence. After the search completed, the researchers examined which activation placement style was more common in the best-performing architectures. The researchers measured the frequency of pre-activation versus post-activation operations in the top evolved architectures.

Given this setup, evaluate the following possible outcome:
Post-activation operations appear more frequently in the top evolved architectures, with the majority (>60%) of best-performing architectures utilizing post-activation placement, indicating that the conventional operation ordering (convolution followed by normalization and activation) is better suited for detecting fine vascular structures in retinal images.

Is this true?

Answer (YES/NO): NO